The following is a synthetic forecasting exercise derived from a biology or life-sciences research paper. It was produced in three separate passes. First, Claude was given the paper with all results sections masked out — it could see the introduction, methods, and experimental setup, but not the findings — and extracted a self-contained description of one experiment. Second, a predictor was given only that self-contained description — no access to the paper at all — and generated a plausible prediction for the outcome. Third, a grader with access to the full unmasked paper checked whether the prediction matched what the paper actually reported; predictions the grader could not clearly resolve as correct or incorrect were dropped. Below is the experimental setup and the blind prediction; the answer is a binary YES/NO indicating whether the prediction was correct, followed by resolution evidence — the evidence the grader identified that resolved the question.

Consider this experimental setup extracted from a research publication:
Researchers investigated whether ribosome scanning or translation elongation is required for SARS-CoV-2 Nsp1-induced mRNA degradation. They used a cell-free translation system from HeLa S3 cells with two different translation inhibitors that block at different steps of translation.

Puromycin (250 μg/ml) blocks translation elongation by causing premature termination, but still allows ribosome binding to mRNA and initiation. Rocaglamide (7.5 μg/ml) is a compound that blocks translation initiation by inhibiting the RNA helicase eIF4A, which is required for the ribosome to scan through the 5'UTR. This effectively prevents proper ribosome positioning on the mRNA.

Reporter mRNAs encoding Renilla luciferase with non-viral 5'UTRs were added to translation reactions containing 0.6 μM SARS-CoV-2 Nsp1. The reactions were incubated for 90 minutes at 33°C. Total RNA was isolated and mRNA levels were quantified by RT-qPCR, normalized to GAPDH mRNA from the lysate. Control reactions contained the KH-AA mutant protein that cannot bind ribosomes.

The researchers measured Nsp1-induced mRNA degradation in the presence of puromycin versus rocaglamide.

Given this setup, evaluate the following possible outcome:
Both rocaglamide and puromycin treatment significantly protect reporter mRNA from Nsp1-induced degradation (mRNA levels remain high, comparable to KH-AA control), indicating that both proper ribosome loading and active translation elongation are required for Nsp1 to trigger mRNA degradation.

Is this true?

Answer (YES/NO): NO